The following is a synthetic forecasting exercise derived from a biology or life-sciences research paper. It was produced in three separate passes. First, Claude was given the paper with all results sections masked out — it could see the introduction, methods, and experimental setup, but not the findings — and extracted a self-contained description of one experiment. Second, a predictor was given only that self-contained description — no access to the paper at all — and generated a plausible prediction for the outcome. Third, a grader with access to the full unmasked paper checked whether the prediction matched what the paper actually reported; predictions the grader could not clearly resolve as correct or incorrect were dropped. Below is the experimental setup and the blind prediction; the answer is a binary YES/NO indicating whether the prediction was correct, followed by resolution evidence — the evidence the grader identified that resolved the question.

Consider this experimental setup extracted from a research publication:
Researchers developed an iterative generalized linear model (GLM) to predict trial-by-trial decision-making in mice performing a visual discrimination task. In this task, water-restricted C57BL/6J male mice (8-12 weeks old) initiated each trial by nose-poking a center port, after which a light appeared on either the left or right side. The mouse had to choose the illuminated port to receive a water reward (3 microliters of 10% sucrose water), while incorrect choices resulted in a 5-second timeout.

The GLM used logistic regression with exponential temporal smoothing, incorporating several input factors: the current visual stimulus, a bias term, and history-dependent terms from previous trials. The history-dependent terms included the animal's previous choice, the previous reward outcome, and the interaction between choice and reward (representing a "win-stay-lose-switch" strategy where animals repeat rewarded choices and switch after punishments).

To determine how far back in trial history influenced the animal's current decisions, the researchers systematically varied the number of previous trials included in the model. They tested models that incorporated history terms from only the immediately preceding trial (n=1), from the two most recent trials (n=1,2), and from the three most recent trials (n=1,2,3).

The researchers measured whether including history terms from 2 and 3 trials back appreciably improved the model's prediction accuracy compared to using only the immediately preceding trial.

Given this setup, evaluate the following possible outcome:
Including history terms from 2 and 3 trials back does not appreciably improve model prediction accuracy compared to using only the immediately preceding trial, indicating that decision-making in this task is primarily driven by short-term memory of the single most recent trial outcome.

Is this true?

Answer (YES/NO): YES